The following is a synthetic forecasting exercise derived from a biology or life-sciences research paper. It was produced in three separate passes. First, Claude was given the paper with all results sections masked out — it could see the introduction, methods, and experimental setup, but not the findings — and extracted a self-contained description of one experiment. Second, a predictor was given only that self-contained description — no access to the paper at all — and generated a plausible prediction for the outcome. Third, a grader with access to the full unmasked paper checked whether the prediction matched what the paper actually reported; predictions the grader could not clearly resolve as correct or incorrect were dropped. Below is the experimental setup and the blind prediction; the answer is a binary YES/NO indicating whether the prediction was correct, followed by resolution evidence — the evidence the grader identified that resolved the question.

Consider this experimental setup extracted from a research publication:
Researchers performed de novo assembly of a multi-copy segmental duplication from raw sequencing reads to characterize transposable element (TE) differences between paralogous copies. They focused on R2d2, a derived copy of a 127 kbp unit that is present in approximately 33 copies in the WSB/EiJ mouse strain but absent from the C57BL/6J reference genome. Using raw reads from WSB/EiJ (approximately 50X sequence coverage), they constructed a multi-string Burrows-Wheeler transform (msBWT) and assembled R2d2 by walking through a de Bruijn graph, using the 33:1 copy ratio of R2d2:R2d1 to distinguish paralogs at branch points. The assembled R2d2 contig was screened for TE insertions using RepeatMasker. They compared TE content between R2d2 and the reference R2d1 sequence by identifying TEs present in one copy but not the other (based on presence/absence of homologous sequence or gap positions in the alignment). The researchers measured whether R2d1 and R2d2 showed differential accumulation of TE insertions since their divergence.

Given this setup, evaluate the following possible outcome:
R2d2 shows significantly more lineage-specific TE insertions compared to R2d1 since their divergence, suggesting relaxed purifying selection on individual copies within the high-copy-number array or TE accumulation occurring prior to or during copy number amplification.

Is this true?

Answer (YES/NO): NO